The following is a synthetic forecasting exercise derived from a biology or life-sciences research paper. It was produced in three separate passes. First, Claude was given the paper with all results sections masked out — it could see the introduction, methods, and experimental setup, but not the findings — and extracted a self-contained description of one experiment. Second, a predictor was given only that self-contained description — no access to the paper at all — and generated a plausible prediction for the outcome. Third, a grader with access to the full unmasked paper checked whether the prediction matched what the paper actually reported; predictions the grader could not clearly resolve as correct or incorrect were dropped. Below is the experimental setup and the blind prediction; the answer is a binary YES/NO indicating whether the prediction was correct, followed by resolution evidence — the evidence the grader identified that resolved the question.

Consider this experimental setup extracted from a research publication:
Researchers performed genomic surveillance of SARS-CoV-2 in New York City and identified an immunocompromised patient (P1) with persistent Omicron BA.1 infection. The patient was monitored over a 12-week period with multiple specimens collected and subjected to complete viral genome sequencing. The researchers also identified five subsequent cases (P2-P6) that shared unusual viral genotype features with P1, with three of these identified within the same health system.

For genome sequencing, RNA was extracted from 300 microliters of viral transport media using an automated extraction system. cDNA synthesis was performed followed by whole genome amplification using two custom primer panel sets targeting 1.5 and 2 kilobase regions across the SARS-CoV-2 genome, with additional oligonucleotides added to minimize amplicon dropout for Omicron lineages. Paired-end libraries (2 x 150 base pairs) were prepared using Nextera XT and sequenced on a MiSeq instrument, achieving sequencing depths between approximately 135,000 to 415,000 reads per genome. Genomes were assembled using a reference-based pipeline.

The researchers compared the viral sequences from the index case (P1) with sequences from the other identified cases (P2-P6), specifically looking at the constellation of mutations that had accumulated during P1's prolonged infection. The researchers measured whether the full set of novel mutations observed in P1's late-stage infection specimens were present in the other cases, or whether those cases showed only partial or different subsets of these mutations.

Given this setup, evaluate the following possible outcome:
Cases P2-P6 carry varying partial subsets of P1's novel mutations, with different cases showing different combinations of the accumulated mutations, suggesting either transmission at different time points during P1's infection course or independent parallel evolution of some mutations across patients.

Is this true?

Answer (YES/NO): NO